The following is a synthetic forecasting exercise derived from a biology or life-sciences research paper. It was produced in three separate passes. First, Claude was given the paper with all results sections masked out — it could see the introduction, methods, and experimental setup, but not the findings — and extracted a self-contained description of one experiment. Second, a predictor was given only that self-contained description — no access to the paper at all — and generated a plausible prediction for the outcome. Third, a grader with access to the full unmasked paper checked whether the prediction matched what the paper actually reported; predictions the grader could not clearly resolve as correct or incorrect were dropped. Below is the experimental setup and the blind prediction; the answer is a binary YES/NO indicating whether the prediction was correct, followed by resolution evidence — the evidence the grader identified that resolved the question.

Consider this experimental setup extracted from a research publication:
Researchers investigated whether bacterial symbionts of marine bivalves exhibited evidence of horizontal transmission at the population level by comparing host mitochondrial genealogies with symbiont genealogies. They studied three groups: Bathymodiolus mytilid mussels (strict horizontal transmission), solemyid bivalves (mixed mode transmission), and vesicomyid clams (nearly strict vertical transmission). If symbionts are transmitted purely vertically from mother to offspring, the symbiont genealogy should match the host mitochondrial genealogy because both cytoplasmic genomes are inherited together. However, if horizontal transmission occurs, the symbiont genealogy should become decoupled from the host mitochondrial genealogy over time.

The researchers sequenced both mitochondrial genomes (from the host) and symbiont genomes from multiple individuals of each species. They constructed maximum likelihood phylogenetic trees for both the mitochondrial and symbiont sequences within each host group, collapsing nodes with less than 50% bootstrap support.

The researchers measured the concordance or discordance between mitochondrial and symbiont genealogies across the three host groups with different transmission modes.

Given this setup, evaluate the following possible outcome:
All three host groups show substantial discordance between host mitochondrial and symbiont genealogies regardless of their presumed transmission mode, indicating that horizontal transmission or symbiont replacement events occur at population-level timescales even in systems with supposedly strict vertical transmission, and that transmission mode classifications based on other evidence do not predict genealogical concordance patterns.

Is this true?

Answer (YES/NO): YES